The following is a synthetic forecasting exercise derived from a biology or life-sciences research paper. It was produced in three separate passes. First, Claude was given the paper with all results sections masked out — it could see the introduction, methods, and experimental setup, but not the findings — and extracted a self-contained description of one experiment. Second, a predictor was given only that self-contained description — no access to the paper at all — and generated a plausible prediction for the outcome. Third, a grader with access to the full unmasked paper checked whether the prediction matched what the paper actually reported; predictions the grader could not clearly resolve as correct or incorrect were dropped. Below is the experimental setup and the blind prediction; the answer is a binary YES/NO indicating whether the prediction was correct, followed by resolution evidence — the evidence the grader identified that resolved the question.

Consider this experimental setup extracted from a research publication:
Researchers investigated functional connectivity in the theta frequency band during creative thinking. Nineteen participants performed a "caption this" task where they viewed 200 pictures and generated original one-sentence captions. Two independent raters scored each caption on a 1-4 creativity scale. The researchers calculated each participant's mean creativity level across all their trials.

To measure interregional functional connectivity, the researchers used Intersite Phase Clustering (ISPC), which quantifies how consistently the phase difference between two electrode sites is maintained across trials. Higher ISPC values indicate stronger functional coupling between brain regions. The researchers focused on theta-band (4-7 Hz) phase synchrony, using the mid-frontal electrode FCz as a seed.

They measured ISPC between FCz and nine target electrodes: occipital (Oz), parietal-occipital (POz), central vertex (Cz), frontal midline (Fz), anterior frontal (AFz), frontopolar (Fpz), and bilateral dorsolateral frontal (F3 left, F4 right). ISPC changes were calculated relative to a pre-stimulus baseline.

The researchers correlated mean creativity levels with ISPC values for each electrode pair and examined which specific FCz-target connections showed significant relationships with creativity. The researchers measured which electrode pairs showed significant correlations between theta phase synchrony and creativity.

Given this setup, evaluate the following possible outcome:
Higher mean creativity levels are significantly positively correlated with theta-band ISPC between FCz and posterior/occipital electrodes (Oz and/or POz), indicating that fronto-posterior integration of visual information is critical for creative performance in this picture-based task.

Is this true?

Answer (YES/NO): YES